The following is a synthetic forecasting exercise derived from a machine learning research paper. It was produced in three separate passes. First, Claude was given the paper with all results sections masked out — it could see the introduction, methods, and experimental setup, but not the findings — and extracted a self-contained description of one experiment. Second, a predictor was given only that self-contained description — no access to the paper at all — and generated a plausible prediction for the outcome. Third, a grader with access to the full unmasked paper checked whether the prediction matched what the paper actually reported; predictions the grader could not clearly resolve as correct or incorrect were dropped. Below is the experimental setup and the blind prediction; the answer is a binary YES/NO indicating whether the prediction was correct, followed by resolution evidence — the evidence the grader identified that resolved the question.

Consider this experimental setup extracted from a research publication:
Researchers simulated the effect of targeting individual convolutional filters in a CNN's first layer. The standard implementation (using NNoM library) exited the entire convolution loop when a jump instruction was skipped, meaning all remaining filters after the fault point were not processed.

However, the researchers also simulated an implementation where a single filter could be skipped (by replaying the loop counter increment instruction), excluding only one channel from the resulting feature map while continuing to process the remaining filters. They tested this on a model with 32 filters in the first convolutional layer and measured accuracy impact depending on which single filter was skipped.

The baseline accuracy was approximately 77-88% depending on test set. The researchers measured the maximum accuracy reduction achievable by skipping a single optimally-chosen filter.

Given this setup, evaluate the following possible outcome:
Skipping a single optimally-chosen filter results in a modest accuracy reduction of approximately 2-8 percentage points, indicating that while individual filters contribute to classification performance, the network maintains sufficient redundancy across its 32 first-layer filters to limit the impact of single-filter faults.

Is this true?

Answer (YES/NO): NO